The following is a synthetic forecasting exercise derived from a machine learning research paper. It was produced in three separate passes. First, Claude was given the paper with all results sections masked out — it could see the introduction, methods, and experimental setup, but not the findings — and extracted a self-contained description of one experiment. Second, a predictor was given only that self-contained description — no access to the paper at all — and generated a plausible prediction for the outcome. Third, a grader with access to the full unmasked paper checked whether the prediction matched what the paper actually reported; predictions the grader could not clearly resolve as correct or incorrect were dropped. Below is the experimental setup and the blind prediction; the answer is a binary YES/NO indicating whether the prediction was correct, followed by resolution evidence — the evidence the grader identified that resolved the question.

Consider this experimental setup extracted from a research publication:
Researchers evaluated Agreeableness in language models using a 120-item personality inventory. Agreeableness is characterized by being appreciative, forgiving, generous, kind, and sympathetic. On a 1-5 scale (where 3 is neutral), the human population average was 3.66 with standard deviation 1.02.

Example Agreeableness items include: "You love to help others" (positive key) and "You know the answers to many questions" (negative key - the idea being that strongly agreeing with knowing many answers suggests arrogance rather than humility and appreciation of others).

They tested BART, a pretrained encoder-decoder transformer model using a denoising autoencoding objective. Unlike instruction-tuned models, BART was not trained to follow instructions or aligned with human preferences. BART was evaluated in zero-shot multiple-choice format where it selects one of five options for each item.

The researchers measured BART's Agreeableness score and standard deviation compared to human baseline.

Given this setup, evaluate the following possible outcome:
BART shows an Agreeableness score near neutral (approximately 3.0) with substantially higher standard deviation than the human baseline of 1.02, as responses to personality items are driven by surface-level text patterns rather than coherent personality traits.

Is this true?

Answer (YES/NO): NO